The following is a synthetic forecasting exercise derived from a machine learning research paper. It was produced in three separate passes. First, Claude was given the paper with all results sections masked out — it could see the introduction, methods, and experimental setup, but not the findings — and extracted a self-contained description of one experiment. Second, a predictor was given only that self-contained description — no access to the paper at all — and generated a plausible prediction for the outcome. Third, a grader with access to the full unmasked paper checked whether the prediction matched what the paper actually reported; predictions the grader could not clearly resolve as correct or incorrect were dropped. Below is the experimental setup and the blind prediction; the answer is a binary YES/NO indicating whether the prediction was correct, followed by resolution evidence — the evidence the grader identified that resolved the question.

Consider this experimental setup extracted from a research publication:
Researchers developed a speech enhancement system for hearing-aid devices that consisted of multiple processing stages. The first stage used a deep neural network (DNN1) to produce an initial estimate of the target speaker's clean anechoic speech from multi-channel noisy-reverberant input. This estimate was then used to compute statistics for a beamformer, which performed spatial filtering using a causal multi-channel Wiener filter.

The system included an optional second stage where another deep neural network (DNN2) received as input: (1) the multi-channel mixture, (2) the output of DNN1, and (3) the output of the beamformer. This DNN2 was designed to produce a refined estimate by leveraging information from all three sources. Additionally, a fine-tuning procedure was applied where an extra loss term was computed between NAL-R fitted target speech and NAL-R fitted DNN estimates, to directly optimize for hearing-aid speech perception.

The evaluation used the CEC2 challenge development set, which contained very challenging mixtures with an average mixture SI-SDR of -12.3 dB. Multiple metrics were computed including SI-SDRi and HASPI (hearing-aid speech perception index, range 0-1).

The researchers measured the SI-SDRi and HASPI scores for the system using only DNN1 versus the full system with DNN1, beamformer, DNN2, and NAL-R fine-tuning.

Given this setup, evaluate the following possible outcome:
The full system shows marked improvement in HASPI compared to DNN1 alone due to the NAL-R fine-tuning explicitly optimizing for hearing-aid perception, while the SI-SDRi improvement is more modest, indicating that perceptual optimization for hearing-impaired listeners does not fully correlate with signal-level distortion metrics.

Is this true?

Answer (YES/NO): YES